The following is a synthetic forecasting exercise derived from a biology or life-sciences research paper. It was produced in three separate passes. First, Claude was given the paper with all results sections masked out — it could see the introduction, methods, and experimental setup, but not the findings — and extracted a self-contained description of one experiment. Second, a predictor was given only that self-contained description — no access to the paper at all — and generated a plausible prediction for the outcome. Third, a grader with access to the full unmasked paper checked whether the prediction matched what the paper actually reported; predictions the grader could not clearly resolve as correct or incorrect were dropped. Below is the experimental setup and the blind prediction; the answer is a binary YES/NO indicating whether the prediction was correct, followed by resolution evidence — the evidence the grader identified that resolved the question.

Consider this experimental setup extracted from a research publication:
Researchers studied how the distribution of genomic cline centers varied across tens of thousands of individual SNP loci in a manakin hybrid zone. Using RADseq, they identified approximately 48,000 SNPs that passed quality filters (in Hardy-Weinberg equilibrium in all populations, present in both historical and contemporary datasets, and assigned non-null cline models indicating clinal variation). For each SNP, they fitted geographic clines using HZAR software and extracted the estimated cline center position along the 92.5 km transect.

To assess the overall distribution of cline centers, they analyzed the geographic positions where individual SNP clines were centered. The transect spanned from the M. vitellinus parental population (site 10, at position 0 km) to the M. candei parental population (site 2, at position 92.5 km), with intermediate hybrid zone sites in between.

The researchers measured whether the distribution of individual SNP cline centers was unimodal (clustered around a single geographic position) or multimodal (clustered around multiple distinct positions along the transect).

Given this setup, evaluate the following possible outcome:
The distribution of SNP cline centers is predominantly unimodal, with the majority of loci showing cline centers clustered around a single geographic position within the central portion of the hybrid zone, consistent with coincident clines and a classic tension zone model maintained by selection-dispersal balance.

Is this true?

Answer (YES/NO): YES